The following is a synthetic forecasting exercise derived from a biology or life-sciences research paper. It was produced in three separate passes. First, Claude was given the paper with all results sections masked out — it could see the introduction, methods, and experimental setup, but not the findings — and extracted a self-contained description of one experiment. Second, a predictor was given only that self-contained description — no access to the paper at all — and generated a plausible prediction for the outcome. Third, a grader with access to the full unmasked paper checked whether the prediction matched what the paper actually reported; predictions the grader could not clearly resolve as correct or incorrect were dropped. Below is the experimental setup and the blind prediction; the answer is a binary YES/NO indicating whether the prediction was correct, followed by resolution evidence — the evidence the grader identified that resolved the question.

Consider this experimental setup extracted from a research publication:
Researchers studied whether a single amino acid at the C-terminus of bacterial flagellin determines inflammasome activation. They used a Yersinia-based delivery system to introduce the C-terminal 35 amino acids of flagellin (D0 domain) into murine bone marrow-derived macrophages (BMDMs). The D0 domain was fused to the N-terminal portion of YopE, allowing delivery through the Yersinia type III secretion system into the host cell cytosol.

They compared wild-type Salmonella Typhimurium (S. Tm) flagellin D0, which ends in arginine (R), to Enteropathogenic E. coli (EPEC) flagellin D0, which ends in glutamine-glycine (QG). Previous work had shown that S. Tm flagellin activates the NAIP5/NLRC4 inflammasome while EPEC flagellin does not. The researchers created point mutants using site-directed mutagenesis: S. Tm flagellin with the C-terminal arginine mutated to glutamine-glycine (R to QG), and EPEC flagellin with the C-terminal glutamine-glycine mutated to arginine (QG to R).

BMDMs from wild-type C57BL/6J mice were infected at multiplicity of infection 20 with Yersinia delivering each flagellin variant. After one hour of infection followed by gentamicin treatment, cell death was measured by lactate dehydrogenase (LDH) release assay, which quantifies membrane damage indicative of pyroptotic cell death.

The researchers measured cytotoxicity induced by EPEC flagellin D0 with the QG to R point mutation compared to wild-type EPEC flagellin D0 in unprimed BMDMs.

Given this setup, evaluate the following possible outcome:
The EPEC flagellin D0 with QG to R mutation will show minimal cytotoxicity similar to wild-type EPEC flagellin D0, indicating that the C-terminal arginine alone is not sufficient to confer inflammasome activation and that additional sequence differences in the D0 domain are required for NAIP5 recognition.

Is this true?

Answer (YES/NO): NO